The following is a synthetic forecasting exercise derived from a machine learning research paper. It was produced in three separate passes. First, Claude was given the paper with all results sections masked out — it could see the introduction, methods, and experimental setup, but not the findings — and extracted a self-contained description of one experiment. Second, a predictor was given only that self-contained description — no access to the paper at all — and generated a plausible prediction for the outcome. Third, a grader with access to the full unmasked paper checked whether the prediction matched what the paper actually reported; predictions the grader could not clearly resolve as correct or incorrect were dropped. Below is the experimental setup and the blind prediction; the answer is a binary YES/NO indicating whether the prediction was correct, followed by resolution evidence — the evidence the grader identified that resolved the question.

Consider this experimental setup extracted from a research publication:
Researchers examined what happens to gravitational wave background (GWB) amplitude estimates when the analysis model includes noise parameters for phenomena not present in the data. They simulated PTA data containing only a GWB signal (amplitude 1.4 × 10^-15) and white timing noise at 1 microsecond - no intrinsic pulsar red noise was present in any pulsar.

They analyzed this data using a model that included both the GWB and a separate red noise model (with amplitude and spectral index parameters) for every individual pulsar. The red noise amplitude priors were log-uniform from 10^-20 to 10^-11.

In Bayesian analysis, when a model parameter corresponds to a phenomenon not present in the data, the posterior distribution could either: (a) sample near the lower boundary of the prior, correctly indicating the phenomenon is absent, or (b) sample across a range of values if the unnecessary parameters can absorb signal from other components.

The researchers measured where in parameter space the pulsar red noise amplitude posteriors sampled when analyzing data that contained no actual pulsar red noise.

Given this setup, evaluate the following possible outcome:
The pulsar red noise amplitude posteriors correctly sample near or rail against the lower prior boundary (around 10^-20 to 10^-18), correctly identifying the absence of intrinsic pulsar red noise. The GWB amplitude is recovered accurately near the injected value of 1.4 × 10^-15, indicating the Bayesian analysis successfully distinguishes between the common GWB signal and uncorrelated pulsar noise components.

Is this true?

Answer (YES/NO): NO